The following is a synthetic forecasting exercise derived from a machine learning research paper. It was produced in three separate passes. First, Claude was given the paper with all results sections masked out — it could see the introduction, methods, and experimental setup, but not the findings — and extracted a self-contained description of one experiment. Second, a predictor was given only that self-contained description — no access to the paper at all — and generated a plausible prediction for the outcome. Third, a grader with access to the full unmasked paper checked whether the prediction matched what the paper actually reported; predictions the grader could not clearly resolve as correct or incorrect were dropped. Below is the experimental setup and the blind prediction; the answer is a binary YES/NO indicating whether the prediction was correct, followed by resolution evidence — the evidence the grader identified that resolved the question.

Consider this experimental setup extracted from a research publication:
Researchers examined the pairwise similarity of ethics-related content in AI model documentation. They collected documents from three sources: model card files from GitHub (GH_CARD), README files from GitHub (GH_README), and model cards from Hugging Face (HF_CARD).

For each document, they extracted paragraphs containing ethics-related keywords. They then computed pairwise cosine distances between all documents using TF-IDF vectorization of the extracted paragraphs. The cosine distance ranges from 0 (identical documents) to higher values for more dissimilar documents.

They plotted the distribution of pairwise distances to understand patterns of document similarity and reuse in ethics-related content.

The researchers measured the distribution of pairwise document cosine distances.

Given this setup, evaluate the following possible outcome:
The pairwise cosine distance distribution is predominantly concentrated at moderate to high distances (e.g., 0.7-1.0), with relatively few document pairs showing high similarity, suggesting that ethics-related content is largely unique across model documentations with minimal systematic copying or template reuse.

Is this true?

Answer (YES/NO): NO